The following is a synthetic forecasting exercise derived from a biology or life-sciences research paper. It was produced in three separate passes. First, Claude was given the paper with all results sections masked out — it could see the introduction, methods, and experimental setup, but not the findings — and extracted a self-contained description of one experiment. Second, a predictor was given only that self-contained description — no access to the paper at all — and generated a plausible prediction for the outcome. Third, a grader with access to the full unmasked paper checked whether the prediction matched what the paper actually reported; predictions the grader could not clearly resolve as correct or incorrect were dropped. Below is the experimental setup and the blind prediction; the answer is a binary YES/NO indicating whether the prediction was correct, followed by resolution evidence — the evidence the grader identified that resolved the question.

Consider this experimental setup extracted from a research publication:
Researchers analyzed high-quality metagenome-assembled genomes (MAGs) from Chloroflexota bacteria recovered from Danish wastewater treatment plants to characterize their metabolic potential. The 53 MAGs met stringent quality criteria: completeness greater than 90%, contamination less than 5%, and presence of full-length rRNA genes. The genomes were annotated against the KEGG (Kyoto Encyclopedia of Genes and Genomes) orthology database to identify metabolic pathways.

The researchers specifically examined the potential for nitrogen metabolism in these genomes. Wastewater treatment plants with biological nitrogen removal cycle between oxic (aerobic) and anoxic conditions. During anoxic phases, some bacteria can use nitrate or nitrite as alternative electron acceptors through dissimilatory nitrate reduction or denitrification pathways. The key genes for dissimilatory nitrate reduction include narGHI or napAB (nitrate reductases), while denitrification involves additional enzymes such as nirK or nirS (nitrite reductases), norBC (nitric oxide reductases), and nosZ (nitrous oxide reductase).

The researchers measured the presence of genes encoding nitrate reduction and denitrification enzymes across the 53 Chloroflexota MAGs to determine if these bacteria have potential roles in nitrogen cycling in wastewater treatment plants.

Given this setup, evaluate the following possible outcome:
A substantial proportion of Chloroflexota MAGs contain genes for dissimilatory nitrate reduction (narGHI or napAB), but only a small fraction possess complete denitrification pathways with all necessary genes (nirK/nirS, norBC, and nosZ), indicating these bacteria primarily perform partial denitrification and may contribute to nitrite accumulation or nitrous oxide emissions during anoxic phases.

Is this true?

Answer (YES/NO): NO